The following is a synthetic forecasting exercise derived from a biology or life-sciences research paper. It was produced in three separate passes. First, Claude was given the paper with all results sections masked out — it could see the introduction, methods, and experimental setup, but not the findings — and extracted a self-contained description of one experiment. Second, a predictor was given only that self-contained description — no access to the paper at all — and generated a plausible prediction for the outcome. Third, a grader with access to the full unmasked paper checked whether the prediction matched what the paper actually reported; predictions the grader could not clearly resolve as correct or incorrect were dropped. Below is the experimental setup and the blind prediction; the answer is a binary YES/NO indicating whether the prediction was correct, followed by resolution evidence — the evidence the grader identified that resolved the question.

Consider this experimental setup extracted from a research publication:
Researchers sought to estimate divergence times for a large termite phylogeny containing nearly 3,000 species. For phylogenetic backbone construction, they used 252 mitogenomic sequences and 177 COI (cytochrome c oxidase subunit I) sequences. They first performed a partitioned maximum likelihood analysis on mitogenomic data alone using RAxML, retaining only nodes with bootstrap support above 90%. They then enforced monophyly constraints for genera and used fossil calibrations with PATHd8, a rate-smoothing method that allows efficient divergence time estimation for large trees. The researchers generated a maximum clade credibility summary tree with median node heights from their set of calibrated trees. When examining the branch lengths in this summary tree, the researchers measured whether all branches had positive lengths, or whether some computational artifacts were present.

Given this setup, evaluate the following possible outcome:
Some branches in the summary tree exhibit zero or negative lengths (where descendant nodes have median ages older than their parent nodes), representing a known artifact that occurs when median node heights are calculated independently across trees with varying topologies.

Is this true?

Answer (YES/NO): YES